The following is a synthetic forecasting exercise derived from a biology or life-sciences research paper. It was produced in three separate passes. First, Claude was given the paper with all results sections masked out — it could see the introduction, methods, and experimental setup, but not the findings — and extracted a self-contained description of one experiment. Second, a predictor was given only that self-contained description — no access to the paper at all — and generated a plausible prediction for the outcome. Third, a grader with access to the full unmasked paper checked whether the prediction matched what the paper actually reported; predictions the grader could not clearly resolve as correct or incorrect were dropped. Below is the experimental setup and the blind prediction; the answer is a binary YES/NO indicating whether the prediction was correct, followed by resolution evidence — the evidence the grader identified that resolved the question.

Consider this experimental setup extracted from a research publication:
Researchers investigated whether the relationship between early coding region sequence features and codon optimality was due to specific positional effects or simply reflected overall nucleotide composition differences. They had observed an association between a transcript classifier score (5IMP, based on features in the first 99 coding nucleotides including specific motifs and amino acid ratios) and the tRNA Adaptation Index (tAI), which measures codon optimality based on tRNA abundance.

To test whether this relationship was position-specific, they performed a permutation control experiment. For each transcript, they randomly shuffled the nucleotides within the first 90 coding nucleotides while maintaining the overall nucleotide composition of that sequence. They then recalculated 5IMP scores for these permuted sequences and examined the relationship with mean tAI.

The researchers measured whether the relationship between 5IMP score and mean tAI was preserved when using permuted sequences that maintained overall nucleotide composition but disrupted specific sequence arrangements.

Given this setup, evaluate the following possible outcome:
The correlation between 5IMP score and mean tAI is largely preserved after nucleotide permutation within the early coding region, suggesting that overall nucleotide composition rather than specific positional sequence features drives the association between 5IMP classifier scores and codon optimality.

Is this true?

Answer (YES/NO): NO